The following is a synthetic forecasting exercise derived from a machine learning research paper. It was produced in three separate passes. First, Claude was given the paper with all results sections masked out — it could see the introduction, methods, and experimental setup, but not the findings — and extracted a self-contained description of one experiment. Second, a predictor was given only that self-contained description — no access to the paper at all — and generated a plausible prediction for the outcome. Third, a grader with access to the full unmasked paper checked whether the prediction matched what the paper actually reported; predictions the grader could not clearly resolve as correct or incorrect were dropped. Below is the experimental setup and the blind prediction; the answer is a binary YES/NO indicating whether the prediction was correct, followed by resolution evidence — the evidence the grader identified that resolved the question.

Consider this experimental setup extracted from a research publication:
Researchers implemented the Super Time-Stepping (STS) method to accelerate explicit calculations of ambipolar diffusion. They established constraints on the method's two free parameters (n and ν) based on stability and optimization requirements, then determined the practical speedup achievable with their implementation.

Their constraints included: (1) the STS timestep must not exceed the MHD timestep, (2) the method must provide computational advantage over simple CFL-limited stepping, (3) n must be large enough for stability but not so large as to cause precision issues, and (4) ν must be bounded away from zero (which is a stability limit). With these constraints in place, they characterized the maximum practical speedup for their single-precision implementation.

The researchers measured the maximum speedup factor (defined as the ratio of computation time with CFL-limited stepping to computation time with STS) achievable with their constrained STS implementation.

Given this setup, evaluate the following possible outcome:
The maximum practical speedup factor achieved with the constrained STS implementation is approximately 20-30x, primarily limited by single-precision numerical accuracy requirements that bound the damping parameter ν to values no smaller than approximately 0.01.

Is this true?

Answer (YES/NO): NO